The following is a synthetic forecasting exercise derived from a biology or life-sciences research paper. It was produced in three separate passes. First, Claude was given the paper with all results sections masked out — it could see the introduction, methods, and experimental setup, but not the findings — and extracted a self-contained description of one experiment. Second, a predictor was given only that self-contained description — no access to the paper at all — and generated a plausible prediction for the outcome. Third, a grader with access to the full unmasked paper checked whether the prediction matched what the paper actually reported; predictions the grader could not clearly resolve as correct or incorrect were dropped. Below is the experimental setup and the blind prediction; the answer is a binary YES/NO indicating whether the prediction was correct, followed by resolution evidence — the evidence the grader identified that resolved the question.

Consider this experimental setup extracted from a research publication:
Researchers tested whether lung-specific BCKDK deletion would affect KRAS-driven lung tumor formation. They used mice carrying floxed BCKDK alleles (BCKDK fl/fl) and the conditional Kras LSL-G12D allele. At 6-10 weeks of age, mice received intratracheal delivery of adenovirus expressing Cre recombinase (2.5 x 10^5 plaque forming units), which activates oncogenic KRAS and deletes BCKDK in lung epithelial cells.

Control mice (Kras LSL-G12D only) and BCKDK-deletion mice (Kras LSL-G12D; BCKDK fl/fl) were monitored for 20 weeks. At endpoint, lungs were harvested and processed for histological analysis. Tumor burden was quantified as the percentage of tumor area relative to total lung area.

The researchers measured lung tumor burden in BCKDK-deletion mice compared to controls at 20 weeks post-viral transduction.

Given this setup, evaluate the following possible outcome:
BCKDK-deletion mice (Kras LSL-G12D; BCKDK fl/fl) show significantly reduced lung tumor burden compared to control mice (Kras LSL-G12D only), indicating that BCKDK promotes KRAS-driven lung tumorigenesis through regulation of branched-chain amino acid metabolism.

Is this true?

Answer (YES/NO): NO